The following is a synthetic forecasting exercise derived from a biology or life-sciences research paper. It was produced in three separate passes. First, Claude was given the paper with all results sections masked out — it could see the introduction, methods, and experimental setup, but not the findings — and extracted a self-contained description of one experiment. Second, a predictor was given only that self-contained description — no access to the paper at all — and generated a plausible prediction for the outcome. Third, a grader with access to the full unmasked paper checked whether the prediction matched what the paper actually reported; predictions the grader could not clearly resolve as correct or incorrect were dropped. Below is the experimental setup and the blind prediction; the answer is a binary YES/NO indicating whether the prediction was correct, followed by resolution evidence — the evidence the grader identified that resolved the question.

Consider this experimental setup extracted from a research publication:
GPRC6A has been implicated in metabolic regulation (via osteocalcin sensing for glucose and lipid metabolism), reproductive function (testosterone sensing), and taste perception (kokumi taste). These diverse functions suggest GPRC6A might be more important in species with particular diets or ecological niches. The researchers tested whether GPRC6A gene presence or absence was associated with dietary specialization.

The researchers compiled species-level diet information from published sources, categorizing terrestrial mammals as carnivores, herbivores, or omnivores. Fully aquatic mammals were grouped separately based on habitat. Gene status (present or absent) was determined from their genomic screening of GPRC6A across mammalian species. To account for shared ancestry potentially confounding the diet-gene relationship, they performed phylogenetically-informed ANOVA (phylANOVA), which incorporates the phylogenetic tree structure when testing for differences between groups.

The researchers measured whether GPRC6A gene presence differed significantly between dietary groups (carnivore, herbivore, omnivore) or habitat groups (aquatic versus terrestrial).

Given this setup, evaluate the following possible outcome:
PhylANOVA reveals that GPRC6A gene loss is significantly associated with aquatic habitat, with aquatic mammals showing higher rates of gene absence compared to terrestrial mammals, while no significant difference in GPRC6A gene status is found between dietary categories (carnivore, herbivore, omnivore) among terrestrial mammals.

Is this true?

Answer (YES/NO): NO